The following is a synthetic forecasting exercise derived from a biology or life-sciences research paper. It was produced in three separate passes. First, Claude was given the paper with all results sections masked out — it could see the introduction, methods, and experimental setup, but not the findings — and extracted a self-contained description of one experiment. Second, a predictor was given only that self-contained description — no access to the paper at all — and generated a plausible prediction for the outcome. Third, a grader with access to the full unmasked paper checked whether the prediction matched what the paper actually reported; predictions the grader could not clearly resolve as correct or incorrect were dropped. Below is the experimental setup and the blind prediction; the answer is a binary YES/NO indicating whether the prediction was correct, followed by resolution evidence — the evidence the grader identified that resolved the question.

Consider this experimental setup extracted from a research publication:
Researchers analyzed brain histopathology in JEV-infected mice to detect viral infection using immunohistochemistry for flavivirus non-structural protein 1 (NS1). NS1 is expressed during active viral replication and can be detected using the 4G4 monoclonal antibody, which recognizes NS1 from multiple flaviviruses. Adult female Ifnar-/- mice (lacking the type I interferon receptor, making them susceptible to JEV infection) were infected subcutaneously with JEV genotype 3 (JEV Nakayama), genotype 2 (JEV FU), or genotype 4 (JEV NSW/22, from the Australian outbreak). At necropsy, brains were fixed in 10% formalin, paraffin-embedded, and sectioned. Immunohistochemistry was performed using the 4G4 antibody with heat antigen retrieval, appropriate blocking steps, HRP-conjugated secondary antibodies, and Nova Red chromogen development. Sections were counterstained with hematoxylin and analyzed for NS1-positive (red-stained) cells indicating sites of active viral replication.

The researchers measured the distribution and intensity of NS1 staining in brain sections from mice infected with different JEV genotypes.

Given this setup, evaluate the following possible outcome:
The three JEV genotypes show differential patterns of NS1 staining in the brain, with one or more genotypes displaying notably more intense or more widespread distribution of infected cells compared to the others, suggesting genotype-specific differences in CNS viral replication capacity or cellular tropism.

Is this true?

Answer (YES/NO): NO